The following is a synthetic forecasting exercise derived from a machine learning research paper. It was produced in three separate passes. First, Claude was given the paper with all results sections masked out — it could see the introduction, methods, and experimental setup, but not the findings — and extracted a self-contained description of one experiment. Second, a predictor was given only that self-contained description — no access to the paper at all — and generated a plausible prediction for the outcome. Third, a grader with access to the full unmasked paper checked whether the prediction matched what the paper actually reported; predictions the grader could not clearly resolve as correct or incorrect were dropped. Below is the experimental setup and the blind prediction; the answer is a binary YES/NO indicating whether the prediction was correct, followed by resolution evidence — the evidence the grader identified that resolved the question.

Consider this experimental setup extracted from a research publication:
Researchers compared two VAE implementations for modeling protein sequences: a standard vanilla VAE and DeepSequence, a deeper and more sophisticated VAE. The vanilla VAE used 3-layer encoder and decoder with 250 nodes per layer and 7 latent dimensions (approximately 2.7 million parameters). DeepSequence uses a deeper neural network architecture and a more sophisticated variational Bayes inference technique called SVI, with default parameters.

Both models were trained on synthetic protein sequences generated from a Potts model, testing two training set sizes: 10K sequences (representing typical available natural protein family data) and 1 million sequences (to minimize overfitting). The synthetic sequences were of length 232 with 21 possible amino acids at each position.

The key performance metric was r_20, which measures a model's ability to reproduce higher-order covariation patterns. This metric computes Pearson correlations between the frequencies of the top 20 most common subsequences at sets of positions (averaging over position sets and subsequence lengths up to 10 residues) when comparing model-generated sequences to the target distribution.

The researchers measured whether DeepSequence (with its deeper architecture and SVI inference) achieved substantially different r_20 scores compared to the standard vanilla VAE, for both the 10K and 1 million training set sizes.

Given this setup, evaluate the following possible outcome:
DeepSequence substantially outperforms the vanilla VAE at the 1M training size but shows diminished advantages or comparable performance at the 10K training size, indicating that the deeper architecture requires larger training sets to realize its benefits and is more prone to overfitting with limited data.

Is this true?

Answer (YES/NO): NO